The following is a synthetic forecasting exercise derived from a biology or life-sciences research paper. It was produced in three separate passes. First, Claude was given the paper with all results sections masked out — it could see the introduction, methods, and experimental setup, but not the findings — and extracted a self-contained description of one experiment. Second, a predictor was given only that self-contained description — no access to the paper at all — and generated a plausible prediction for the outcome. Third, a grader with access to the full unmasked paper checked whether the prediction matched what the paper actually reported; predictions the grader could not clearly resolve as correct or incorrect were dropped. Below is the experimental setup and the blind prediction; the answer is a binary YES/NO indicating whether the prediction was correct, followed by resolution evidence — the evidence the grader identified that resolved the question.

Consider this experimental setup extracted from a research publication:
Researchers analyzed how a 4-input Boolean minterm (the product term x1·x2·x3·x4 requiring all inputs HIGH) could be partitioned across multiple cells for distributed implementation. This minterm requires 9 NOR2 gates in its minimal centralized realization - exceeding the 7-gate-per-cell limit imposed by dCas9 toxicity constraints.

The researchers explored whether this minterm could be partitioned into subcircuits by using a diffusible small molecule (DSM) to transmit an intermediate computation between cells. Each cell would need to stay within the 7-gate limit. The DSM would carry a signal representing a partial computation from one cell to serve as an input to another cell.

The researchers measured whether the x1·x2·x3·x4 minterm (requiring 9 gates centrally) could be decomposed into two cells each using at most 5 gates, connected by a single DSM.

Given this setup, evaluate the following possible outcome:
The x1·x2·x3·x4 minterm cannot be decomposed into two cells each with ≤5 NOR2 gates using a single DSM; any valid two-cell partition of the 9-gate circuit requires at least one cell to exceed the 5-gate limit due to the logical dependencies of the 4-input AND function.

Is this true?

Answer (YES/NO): NO